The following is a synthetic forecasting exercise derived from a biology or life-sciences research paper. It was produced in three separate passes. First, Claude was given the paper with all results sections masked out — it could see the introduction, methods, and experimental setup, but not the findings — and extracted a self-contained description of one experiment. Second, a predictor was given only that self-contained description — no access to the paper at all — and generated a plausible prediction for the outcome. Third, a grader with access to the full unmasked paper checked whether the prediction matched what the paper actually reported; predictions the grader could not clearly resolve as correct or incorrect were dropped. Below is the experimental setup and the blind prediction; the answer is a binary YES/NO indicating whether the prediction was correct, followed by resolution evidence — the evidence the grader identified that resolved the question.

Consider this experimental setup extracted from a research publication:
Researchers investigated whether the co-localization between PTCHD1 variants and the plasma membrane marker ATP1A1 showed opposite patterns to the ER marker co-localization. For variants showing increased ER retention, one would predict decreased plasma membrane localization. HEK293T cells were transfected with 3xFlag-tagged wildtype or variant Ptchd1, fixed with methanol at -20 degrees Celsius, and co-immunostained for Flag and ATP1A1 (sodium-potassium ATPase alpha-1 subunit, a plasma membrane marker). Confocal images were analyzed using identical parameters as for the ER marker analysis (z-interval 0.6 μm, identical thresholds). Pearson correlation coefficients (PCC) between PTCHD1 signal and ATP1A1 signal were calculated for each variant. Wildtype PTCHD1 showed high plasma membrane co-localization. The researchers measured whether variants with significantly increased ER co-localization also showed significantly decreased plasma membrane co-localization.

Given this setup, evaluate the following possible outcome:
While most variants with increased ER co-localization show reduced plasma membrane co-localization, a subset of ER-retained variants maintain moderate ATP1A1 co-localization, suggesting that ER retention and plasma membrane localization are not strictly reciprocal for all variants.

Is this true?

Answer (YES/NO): YES